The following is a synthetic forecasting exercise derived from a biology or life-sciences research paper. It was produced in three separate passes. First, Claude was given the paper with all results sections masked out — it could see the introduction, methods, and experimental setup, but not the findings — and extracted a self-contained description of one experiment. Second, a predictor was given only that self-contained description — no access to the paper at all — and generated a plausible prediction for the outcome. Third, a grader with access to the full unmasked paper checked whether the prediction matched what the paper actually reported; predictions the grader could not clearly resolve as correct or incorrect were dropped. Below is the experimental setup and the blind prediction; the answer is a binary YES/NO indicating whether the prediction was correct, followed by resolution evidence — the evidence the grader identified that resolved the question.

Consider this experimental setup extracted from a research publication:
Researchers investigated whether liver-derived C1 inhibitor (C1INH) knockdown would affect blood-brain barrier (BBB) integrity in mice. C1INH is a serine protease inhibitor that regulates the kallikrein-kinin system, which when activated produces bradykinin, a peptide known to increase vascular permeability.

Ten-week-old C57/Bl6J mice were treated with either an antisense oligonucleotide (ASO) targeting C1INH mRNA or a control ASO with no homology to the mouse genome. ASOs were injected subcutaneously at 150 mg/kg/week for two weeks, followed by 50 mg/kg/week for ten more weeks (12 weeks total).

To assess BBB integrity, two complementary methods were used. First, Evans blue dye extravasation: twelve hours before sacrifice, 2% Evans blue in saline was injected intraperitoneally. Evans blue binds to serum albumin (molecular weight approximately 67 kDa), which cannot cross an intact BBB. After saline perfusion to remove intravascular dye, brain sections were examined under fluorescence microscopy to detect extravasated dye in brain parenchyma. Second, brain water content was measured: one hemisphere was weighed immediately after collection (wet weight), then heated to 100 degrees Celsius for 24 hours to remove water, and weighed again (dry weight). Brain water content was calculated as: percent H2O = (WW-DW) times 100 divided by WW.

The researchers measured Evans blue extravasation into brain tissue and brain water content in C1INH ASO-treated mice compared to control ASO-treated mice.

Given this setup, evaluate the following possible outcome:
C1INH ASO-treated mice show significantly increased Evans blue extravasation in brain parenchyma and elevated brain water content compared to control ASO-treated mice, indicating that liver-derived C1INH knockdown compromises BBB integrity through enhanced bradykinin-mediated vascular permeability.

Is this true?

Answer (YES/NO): NO